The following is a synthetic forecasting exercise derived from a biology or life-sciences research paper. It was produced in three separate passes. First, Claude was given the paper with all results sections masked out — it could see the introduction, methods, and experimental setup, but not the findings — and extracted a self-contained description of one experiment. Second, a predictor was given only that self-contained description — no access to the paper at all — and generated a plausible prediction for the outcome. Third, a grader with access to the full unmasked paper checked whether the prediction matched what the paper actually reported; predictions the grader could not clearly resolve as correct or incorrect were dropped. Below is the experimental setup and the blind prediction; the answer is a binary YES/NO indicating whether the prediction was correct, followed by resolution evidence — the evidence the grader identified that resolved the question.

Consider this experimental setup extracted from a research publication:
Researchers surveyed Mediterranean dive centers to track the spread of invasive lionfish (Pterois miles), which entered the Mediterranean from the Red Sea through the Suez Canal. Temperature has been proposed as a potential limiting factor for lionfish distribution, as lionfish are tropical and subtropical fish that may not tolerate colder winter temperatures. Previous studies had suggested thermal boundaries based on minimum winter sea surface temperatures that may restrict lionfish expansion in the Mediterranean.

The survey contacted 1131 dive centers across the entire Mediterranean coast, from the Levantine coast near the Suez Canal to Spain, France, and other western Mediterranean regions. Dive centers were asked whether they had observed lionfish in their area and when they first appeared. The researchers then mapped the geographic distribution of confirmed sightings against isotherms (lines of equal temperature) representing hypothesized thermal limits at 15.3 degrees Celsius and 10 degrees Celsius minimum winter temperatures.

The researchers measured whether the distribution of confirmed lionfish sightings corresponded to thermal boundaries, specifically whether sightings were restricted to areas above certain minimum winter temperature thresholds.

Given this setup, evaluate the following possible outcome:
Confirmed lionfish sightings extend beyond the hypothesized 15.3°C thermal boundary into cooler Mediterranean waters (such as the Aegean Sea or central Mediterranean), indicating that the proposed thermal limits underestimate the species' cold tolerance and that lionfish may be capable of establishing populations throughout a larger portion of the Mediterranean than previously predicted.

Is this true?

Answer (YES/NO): NO